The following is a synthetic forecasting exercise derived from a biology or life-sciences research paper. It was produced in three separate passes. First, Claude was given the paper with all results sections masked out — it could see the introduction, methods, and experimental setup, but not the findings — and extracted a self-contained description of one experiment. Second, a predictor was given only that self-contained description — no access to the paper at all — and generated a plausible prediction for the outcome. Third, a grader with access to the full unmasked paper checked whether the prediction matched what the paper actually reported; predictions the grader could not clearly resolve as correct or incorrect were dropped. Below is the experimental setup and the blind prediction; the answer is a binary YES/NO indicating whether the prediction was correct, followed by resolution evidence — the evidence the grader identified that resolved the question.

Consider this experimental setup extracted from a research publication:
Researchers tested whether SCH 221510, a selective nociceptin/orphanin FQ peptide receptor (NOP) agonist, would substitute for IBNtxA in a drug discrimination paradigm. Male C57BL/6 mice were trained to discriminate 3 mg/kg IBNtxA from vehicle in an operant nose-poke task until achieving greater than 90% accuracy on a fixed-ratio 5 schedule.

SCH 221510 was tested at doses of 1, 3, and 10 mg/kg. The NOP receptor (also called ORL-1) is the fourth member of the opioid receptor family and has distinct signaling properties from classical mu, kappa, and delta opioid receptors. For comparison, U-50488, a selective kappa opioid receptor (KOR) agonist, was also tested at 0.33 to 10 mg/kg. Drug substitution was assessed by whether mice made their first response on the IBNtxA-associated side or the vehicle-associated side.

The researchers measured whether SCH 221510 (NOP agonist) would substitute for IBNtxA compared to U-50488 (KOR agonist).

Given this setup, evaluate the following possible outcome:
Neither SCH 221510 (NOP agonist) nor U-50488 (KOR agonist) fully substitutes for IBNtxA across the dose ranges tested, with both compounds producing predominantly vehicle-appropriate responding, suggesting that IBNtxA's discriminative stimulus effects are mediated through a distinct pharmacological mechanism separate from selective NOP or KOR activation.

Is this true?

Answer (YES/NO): NO